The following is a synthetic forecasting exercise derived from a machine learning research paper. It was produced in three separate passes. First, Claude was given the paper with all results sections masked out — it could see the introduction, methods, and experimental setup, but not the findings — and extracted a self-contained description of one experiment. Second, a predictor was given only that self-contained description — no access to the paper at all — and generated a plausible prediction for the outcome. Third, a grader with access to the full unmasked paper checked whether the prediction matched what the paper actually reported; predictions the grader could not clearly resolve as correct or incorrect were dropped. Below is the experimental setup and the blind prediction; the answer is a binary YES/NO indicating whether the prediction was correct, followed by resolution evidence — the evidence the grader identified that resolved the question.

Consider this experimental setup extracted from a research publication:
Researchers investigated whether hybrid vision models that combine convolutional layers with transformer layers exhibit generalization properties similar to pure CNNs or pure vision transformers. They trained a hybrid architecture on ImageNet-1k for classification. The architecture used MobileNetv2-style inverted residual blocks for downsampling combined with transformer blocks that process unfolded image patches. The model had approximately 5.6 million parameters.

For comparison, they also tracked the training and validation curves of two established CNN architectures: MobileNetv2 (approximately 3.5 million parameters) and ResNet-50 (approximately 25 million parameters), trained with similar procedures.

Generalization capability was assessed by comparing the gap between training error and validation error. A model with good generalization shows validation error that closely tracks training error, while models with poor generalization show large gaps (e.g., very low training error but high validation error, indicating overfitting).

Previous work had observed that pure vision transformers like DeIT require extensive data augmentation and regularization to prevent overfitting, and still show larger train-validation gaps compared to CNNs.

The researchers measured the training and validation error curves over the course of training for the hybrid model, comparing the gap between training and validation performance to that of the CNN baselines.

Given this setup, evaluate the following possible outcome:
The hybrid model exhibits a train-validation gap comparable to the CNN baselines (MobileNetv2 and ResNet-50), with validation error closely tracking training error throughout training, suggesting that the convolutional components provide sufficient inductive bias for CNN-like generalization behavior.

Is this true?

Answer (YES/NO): YES